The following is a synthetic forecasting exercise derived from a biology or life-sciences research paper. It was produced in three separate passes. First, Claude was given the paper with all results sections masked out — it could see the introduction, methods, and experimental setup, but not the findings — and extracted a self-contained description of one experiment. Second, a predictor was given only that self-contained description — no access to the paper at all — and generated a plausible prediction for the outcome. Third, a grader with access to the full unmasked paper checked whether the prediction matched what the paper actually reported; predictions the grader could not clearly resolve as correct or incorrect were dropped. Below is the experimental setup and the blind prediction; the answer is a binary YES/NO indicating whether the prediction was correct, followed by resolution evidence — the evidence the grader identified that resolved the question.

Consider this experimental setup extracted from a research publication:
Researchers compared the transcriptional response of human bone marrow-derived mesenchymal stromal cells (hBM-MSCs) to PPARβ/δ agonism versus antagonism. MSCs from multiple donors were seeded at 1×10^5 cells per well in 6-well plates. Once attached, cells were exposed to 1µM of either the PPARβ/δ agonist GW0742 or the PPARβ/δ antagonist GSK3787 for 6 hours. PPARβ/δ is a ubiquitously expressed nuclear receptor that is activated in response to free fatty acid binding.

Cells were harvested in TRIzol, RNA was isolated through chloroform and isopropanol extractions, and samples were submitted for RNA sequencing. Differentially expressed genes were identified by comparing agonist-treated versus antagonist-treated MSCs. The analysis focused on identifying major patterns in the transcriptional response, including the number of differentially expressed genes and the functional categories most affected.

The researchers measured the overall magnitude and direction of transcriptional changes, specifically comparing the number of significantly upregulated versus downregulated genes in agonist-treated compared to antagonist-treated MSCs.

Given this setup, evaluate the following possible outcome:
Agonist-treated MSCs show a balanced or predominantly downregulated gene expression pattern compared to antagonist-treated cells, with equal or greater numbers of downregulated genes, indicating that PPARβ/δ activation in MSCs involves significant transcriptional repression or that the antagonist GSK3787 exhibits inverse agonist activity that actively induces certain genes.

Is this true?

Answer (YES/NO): NO